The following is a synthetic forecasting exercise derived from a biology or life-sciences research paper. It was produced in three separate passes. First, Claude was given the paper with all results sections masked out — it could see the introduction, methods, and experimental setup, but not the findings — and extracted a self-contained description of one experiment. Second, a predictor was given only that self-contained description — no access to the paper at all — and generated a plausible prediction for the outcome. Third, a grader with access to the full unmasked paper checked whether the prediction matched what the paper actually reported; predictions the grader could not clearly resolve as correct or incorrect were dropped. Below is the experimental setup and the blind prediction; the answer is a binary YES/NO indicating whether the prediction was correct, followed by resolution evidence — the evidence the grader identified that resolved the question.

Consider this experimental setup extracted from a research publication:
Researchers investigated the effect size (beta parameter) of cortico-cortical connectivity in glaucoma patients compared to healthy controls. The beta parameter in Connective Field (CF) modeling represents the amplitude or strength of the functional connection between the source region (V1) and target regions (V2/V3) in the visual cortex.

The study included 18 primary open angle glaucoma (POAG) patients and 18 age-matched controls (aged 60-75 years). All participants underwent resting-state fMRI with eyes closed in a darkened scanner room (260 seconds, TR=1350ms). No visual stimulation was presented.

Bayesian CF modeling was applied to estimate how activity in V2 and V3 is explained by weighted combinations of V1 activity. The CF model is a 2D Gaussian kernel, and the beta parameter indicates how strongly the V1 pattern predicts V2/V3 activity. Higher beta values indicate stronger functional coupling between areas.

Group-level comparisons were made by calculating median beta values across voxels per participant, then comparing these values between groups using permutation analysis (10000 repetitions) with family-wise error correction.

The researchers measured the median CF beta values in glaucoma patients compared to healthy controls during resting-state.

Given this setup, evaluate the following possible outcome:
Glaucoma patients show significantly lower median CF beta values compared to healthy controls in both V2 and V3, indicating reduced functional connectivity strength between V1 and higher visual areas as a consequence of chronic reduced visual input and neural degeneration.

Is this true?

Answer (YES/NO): NO